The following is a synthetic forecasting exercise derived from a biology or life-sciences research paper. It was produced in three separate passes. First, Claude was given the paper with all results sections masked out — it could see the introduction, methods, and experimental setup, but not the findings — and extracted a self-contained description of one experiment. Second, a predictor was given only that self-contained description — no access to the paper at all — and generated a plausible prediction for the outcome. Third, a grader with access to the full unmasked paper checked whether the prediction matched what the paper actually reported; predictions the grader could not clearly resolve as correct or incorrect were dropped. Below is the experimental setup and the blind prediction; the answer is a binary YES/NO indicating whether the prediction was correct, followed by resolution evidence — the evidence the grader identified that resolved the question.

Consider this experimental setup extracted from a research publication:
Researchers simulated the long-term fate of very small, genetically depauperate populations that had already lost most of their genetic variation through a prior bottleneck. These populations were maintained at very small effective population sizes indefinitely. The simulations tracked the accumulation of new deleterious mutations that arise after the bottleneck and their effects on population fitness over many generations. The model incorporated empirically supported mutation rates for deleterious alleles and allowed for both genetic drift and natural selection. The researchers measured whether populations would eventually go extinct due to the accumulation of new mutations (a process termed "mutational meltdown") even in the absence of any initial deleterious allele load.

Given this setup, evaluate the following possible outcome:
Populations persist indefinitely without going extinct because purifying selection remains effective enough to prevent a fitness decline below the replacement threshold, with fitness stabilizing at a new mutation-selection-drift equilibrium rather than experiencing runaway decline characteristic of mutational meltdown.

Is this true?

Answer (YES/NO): NO